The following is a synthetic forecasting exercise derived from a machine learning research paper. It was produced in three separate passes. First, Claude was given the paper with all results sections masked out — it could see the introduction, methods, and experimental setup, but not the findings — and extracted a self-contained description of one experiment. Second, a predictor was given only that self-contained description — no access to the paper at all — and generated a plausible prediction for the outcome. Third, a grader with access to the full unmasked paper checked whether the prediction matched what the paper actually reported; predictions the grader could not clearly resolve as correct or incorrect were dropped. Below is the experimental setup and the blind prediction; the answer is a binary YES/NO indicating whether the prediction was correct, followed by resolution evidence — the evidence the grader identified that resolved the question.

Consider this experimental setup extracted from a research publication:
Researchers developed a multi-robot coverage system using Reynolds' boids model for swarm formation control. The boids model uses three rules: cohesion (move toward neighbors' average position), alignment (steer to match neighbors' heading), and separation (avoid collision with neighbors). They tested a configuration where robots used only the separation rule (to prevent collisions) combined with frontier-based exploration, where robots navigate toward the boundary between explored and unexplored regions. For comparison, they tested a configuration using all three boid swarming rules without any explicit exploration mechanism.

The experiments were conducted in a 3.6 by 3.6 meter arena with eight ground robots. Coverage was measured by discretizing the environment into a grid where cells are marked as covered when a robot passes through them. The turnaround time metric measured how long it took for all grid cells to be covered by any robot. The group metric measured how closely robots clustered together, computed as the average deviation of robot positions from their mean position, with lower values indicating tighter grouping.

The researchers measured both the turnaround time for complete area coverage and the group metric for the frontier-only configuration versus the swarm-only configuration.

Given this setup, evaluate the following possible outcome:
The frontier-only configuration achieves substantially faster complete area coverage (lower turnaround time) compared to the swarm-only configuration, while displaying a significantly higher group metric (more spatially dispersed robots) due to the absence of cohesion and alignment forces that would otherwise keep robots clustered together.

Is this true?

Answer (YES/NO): NO